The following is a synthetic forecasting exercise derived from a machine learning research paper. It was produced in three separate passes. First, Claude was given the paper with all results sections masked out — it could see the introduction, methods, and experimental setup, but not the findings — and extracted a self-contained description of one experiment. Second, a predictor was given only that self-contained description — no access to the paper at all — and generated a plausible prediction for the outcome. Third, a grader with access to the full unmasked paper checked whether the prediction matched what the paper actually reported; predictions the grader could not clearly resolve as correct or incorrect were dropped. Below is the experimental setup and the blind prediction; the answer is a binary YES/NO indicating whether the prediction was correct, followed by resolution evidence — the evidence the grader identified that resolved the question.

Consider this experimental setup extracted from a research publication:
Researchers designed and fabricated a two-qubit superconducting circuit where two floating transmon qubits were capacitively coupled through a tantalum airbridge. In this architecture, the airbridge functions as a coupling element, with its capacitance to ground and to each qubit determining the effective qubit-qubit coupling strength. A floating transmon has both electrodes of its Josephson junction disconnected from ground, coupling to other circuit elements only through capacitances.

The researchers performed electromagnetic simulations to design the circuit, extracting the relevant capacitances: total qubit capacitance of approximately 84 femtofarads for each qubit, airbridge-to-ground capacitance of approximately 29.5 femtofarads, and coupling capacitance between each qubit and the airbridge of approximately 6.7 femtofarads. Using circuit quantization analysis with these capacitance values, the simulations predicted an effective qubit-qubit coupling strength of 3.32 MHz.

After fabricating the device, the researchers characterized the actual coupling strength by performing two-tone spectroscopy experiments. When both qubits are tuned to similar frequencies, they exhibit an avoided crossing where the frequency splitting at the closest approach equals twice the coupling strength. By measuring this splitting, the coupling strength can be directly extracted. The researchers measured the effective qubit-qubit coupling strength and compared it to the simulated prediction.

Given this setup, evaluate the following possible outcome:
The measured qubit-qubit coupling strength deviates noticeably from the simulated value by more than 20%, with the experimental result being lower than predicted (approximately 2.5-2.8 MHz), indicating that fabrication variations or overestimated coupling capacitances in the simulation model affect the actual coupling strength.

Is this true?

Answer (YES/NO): NO